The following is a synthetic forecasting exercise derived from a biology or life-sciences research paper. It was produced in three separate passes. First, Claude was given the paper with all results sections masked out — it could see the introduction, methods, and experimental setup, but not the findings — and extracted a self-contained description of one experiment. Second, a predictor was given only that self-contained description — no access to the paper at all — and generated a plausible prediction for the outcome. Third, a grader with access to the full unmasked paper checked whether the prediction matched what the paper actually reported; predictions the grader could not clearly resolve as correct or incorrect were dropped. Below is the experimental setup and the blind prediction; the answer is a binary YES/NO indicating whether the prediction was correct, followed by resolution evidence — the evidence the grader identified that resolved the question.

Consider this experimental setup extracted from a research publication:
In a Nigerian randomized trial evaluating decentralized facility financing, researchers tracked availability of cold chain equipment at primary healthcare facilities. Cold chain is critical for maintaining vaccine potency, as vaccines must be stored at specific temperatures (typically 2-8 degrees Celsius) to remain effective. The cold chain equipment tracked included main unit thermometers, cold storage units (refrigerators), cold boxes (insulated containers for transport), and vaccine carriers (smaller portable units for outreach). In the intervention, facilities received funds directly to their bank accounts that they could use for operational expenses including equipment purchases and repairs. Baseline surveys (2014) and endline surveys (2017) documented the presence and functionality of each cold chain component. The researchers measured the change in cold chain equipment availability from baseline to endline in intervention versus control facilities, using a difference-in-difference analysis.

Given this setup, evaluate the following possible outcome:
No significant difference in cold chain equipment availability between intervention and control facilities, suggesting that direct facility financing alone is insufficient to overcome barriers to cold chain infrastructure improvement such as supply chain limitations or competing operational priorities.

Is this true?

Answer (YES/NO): NO